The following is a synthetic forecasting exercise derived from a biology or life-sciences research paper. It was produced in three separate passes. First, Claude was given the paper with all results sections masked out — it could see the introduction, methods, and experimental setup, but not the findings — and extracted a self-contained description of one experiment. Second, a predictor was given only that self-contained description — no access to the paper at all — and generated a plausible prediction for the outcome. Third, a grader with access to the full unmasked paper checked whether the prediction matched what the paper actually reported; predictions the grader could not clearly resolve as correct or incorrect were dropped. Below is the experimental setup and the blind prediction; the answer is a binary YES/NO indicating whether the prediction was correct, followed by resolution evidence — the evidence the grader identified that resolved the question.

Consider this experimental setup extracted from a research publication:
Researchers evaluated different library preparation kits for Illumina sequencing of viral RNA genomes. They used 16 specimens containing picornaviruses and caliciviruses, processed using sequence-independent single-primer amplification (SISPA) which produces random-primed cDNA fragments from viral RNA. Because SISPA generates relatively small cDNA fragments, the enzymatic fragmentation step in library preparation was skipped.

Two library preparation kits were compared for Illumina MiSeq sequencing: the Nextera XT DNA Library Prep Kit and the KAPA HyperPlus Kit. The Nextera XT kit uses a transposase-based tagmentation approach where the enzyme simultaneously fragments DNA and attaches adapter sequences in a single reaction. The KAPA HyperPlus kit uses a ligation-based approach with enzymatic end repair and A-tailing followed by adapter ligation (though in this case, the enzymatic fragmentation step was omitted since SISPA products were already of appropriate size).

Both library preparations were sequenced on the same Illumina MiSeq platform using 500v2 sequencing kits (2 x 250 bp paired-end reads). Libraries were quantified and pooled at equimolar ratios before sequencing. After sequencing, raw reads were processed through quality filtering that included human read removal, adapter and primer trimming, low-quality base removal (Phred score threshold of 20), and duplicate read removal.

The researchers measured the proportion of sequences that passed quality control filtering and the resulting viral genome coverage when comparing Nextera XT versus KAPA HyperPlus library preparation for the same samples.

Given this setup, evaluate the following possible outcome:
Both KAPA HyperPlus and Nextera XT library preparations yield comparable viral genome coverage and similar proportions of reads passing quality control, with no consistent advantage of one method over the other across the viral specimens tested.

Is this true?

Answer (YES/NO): NO